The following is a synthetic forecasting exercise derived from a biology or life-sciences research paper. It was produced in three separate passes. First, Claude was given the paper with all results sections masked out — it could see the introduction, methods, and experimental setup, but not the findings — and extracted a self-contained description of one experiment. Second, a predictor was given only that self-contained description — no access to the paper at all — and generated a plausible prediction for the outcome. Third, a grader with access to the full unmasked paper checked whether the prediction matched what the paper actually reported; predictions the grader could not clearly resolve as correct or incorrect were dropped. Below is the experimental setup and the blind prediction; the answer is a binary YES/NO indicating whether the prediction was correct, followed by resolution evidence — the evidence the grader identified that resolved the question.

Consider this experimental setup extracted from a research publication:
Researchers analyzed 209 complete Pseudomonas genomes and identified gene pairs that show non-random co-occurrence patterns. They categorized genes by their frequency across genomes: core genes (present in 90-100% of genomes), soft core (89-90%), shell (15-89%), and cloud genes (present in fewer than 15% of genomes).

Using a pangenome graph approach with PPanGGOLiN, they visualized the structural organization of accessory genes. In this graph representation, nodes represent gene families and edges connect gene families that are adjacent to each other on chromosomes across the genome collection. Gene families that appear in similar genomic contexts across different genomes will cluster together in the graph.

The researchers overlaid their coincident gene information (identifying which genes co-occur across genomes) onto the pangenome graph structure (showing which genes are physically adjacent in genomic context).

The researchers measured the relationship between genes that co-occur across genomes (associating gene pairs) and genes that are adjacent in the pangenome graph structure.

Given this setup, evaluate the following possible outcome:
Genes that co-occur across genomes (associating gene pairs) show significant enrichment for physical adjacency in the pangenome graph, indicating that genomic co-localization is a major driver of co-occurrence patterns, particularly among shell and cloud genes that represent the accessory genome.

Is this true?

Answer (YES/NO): NO